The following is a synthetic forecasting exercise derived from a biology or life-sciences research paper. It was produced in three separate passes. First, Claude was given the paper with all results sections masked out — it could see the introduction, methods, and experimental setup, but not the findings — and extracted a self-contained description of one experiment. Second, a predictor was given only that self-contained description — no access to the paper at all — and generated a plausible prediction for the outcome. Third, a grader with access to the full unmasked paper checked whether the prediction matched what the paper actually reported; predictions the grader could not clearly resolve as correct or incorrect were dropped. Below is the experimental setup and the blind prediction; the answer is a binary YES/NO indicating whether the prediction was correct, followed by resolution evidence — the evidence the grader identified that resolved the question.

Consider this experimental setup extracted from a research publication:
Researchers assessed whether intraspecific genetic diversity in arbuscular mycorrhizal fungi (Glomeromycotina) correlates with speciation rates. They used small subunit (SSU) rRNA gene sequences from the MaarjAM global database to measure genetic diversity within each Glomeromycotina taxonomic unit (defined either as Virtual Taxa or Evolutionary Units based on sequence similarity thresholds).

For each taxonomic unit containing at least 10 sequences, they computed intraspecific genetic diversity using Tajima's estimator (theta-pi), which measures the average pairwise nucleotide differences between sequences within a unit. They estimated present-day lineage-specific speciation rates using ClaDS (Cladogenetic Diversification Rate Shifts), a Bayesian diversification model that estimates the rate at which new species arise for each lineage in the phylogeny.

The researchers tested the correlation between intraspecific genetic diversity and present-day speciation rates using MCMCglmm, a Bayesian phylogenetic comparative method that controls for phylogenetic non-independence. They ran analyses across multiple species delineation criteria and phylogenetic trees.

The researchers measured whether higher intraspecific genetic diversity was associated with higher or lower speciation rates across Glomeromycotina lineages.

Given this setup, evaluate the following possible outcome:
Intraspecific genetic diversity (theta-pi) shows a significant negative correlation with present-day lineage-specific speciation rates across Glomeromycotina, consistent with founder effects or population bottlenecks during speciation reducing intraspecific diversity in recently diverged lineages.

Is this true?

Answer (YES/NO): NO